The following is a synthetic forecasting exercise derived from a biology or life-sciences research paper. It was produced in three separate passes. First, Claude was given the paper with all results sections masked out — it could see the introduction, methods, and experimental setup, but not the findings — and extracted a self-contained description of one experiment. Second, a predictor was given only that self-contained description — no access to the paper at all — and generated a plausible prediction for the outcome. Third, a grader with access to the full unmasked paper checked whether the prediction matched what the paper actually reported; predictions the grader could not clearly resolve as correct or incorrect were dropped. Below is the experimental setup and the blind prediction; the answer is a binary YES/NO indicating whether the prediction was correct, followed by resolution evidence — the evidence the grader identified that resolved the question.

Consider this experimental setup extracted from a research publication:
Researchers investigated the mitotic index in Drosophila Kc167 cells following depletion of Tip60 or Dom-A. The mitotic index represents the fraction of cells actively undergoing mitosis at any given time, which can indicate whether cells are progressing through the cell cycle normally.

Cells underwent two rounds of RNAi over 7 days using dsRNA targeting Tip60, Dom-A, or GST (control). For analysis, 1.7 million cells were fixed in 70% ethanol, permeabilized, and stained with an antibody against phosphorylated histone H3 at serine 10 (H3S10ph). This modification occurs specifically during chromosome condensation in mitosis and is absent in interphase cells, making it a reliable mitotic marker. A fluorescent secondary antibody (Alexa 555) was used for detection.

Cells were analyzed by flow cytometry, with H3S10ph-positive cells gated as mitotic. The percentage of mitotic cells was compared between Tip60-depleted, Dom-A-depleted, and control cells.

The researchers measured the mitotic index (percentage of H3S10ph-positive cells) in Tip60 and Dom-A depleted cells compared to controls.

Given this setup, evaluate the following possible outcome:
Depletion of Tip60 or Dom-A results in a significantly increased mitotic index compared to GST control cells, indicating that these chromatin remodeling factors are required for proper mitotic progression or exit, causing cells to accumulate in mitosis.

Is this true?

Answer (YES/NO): NO